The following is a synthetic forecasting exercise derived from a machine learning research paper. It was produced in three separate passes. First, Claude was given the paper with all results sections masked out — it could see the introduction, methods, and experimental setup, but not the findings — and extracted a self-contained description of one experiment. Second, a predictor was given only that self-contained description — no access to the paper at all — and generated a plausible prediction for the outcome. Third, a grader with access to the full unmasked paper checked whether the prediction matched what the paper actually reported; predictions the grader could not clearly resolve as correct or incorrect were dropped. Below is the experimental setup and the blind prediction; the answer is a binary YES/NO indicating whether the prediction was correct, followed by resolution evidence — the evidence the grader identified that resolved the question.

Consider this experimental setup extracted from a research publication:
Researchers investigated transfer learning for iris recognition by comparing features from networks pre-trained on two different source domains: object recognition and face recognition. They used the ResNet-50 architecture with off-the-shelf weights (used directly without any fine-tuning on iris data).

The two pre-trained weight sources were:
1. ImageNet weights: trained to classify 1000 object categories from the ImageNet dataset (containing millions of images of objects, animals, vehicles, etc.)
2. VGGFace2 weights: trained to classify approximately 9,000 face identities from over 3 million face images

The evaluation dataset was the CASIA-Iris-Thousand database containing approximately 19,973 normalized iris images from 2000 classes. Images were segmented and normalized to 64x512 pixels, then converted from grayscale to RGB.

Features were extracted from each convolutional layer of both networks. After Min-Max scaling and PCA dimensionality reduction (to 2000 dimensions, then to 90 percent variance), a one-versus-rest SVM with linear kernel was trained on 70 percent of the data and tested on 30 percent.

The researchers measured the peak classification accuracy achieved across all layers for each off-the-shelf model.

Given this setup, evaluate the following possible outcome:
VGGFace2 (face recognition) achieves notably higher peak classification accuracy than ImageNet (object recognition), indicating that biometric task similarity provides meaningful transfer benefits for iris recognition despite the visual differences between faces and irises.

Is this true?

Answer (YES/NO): NO